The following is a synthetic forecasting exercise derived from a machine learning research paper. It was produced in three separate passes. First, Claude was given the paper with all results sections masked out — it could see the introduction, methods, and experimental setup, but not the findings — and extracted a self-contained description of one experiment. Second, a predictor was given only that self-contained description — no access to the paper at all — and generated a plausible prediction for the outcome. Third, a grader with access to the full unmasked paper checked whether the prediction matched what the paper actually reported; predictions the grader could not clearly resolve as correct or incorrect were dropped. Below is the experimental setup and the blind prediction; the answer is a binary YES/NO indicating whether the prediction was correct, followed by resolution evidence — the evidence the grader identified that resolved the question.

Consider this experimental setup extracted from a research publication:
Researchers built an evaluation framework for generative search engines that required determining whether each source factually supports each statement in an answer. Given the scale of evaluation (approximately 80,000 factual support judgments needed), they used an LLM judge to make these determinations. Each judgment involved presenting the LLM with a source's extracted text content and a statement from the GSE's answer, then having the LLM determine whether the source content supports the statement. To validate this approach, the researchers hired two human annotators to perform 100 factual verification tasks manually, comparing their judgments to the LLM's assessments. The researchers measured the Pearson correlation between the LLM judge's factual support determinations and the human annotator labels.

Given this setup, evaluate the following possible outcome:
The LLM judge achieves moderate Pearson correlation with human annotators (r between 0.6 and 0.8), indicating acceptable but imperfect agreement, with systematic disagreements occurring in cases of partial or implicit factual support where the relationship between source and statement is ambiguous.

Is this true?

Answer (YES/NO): NO